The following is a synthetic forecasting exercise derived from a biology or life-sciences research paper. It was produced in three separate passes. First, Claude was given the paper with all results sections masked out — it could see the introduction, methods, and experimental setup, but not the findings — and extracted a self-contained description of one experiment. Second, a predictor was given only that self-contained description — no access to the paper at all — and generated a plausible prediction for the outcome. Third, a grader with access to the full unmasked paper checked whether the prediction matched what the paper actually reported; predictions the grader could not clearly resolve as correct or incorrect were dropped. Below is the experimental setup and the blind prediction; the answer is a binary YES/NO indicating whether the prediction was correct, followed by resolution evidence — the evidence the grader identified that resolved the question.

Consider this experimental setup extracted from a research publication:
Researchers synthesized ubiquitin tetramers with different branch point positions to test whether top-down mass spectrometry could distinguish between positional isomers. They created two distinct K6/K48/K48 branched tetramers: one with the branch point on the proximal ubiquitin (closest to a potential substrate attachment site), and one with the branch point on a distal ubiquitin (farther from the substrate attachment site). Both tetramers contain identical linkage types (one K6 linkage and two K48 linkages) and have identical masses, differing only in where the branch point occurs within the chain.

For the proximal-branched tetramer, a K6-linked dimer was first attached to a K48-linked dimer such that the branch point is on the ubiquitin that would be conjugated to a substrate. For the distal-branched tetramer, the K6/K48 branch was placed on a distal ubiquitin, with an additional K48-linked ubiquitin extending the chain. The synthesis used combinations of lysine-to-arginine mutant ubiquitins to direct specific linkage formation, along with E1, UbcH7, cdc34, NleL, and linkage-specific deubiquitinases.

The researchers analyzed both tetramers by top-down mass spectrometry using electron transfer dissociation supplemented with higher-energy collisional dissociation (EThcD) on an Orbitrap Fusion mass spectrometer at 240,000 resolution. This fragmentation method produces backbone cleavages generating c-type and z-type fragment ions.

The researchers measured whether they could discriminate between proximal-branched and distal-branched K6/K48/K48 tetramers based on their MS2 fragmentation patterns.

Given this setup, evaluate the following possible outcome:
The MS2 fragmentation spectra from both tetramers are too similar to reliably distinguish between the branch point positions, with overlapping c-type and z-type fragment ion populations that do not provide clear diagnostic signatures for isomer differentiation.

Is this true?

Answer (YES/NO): NO